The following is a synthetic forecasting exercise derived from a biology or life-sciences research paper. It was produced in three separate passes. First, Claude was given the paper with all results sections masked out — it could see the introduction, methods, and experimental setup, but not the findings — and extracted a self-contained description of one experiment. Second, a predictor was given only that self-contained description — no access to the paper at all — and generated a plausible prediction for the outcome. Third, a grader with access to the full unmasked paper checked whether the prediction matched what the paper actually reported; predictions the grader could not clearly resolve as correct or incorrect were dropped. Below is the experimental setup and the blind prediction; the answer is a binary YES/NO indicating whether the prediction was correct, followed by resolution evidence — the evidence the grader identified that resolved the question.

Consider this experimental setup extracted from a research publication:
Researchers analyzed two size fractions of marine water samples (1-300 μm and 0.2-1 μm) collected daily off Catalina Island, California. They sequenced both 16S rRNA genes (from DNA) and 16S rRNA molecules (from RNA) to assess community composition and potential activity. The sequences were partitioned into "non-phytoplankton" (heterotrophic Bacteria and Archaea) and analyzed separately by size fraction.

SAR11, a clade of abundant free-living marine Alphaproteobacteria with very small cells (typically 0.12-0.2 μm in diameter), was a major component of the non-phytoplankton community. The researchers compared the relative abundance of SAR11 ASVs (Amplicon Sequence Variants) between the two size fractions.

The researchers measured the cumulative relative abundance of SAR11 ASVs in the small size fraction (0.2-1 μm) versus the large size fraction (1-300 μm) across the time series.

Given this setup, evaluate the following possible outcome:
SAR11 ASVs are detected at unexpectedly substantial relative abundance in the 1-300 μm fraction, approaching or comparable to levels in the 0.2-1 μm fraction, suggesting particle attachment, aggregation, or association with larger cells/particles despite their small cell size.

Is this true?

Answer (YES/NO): NO